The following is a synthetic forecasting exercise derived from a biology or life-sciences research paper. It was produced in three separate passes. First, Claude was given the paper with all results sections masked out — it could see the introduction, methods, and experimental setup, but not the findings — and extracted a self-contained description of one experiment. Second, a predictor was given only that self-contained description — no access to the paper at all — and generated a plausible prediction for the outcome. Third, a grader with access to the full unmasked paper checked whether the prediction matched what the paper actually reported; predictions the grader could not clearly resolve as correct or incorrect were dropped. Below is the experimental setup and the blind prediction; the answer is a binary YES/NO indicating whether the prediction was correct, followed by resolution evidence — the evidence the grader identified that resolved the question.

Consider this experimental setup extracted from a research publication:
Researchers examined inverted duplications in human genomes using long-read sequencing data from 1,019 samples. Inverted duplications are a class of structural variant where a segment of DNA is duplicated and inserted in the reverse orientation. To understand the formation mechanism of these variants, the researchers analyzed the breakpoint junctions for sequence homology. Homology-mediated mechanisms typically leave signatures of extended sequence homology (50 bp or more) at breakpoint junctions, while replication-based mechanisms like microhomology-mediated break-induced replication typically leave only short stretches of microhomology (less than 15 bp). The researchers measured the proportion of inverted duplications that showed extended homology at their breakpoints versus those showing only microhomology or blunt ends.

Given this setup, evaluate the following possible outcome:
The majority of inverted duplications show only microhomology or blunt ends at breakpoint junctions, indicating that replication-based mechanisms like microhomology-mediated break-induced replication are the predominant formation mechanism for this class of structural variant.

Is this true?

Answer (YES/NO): YES